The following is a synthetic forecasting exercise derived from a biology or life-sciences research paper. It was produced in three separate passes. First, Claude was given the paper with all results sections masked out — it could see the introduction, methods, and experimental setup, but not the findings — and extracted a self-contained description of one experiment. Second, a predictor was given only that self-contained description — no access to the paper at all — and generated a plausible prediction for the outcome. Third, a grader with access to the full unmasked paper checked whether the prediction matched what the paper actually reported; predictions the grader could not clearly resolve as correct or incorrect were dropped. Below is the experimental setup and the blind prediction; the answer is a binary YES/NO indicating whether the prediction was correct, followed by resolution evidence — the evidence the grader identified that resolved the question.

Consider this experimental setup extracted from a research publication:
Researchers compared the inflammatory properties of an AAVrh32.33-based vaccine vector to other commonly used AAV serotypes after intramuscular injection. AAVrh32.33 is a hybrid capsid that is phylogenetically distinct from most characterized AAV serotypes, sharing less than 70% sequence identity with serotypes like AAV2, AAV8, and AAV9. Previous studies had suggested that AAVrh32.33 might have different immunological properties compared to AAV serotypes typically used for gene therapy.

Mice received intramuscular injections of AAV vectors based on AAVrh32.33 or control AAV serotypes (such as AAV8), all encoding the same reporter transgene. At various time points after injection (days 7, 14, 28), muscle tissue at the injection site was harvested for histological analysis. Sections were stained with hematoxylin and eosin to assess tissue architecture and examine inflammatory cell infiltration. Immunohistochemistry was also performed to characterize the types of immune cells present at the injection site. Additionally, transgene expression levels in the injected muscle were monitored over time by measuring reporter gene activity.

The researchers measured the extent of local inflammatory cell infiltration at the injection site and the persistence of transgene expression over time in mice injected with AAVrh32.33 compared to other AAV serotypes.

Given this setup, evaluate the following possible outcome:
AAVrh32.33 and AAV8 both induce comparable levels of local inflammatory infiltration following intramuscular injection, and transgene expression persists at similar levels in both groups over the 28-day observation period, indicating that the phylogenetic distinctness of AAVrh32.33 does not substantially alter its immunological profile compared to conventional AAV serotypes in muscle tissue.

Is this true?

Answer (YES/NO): NO